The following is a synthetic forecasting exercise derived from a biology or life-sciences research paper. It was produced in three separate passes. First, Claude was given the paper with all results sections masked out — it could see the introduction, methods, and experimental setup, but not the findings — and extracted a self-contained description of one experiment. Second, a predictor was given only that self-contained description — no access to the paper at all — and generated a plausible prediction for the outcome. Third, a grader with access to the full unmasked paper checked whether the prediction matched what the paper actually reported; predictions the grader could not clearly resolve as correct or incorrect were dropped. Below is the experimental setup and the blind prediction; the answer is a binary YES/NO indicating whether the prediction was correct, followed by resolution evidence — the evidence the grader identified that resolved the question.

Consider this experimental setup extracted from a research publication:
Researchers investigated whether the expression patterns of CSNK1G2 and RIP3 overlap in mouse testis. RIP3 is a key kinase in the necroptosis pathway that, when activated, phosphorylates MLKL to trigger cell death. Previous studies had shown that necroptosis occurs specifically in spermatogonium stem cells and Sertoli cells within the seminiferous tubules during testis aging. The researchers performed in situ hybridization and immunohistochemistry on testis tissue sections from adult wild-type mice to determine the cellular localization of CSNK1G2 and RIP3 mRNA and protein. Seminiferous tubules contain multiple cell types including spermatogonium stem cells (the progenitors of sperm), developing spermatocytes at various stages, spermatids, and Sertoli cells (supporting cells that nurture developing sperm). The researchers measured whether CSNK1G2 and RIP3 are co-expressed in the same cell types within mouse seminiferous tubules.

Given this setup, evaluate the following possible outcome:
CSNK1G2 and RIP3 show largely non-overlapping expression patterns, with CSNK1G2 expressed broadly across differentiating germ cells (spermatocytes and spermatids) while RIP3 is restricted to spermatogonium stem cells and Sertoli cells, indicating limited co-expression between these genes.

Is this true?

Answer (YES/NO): NO